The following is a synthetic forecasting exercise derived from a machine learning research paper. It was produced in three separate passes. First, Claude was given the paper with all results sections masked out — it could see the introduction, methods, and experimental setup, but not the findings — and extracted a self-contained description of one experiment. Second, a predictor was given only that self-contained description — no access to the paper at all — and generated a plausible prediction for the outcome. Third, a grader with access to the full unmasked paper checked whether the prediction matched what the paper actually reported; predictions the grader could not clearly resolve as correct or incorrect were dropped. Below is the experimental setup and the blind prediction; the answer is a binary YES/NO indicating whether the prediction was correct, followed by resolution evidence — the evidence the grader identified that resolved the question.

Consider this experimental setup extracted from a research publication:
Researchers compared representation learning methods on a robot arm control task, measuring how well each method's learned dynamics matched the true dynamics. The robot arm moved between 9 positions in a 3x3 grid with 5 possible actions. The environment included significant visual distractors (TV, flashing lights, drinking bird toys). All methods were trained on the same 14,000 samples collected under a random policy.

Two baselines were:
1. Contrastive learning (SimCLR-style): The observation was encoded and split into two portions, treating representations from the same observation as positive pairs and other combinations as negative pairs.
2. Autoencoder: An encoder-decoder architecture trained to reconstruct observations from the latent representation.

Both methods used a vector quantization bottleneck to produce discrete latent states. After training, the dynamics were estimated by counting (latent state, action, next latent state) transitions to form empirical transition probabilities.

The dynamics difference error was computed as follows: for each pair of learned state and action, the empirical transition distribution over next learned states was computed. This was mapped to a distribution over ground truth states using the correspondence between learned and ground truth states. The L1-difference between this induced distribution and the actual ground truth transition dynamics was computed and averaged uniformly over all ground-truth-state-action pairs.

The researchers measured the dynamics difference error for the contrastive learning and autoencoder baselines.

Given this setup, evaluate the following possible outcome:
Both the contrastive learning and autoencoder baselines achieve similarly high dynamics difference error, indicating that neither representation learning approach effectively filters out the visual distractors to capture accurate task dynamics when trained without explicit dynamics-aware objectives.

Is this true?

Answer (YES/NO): NO